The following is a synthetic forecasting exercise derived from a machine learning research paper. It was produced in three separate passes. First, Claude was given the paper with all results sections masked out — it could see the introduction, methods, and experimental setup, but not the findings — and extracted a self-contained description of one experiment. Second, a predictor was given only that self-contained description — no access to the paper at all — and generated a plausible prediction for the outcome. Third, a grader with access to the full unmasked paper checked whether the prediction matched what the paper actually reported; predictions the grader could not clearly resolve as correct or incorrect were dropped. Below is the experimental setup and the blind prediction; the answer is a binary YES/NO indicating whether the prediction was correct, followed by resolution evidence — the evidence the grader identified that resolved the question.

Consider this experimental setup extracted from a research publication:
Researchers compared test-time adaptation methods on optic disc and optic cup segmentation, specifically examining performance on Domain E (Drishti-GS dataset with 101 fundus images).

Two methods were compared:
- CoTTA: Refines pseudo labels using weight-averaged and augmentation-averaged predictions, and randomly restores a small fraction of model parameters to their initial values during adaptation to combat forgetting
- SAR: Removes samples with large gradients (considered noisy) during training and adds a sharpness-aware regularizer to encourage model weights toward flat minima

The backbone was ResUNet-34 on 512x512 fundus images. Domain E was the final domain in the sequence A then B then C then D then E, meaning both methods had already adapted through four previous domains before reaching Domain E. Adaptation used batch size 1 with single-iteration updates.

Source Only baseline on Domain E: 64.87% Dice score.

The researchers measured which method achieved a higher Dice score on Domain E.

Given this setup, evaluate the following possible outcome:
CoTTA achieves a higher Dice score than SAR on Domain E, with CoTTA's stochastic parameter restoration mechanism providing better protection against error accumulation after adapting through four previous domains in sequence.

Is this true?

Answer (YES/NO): NO